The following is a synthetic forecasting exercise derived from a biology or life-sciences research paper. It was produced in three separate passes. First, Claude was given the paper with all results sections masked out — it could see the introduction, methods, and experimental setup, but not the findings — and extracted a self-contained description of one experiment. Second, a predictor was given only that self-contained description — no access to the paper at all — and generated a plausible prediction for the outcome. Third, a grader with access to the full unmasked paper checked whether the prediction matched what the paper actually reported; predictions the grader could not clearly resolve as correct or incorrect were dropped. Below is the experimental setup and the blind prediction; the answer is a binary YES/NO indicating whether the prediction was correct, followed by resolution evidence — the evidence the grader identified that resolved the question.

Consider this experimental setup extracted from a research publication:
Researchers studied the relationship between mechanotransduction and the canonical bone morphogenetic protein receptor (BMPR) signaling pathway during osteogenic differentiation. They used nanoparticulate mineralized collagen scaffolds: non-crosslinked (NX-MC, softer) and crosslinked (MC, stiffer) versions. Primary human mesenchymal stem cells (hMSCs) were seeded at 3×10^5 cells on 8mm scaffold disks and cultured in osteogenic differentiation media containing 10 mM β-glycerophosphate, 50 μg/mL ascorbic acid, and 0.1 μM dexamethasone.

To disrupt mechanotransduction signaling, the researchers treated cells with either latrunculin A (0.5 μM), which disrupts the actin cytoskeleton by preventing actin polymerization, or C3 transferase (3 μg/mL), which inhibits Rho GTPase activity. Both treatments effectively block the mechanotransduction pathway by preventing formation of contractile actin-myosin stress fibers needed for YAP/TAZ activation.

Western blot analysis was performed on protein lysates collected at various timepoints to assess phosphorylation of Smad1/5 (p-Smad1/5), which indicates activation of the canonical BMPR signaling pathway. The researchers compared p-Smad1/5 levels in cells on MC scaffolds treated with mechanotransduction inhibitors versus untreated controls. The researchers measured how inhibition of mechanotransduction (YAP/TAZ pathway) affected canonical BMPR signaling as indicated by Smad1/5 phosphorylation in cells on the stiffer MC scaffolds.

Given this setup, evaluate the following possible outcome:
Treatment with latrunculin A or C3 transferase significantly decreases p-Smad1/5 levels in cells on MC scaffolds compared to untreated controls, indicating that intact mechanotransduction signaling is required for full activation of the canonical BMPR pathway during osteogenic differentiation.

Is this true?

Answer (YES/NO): NO